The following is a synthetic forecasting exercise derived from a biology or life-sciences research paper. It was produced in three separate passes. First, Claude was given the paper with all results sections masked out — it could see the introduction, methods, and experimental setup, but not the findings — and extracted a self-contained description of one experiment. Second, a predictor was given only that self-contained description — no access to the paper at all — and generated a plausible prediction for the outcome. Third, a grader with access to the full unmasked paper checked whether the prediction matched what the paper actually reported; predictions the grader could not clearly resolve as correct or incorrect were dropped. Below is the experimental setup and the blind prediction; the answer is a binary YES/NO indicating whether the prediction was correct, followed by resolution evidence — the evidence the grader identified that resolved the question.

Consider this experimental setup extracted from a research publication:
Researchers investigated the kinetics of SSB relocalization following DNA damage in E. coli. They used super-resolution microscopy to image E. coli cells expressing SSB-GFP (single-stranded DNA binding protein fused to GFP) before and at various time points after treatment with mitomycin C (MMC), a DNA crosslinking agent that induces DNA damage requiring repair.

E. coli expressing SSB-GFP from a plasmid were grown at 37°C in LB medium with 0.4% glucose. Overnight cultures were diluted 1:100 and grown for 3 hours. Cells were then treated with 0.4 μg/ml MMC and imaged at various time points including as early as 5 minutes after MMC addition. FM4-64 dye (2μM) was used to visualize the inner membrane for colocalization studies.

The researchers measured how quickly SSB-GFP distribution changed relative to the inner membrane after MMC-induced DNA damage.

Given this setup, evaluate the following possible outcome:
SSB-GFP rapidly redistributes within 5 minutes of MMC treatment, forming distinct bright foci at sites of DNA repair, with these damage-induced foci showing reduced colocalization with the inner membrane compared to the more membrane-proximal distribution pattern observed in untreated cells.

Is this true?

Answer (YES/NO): YES